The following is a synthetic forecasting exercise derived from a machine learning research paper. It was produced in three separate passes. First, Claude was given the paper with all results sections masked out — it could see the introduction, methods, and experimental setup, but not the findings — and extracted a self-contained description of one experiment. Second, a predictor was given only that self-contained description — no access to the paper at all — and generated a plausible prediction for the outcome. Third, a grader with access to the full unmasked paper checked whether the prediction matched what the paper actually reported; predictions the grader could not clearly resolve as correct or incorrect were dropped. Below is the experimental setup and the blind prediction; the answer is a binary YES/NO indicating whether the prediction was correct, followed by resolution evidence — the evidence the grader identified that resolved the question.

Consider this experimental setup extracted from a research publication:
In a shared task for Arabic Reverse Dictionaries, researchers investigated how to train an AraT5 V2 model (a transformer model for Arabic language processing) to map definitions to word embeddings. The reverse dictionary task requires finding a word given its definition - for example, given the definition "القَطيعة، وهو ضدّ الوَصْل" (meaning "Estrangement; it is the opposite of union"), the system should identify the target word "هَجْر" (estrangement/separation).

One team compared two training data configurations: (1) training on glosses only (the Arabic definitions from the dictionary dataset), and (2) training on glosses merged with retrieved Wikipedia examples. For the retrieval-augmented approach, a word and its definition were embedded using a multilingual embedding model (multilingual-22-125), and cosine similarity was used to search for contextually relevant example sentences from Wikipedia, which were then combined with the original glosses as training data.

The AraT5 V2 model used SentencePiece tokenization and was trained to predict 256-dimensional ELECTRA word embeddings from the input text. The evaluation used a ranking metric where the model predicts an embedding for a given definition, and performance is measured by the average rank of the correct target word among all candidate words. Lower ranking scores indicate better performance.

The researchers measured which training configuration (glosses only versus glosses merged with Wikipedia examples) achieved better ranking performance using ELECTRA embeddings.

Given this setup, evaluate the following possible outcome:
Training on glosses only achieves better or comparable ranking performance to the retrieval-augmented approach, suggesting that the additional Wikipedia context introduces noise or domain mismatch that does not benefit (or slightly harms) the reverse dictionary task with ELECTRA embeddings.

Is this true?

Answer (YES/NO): YES